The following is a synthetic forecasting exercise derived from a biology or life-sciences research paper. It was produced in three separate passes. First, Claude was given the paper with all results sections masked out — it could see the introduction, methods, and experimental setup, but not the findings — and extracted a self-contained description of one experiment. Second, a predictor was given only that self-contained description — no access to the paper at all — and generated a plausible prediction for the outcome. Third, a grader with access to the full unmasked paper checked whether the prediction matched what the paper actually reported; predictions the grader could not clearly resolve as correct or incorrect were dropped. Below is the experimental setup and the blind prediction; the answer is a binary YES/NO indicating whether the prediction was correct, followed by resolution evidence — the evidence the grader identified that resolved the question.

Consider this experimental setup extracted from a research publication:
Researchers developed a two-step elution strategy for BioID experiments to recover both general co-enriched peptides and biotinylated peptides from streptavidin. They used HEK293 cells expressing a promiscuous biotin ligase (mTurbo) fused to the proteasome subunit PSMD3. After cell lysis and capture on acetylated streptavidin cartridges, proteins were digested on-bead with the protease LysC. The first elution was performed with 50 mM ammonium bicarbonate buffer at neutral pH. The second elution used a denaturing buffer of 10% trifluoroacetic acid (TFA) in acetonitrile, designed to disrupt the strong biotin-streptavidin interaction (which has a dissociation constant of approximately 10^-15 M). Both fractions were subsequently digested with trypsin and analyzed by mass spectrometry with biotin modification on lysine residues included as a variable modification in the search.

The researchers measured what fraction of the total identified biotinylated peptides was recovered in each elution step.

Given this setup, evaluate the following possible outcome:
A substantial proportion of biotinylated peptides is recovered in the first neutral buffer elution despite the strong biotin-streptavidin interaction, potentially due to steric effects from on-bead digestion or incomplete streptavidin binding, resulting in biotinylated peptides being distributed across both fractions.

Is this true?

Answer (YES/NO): NO